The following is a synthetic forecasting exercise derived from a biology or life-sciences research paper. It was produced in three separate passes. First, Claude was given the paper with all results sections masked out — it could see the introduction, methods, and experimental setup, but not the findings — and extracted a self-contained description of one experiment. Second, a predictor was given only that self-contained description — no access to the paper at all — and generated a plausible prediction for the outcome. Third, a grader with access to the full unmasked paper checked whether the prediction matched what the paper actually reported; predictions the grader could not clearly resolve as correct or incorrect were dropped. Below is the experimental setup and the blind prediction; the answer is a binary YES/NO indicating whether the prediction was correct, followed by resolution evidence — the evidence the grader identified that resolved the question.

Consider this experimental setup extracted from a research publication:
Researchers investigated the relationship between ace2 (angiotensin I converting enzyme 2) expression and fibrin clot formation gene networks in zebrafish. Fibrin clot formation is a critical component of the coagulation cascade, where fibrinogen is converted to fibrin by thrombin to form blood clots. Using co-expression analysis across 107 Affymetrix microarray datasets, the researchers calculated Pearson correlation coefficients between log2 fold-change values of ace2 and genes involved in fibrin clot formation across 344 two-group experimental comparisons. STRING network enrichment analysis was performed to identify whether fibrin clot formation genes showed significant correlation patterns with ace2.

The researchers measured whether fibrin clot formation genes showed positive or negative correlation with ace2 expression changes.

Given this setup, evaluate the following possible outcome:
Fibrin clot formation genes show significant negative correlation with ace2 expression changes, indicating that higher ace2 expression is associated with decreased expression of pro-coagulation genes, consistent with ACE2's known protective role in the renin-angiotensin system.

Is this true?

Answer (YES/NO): NO